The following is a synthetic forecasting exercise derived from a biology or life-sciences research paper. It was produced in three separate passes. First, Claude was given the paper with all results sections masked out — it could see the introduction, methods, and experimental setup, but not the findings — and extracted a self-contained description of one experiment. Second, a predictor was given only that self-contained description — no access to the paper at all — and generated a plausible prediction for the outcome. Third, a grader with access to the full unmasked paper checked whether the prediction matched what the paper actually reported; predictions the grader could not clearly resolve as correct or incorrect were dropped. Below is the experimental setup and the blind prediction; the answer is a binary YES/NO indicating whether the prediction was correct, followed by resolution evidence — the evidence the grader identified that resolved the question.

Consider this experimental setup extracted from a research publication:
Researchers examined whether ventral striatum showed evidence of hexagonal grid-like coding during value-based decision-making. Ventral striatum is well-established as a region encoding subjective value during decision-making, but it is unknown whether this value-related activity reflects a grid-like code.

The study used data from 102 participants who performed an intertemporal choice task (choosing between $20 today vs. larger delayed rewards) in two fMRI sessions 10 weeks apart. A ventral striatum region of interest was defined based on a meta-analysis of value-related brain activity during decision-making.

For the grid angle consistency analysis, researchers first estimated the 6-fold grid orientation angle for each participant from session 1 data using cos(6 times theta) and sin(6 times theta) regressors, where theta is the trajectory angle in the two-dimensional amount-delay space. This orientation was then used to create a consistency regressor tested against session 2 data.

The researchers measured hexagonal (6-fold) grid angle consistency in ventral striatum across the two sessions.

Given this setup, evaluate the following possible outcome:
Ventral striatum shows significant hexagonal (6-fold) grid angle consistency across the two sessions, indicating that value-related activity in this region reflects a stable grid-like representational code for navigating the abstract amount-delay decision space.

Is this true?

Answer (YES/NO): NO